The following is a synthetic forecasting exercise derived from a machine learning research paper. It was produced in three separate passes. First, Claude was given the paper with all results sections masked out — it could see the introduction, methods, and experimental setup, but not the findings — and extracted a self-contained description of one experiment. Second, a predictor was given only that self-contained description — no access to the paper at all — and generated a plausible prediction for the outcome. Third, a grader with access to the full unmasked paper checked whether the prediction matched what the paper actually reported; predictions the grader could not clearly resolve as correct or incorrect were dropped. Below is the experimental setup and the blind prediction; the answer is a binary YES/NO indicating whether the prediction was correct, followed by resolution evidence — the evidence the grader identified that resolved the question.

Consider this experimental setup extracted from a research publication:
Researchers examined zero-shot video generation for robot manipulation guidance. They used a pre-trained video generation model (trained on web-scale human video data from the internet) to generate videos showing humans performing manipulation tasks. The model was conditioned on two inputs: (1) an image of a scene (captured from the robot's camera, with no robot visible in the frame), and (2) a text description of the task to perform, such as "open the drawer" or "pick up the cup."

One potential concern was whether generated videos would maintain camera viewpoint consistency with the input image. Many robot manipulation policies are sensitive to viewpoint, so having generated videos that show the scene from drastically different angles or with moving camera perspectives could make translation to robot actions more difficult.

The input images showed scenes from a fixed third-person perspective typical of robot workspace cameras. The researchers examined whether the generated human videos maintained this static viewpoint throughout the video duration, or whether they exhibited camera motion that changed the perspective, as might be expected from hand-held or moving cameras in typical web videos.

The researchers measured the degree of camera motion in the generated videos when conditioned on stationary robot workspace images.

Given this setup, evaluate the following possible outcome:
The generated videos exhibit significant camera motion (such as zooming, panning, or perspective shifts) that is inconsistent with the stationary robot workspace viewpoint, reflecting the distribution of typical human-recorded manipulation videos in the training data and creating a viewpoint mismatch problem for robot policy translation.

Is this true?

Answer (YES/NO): NO